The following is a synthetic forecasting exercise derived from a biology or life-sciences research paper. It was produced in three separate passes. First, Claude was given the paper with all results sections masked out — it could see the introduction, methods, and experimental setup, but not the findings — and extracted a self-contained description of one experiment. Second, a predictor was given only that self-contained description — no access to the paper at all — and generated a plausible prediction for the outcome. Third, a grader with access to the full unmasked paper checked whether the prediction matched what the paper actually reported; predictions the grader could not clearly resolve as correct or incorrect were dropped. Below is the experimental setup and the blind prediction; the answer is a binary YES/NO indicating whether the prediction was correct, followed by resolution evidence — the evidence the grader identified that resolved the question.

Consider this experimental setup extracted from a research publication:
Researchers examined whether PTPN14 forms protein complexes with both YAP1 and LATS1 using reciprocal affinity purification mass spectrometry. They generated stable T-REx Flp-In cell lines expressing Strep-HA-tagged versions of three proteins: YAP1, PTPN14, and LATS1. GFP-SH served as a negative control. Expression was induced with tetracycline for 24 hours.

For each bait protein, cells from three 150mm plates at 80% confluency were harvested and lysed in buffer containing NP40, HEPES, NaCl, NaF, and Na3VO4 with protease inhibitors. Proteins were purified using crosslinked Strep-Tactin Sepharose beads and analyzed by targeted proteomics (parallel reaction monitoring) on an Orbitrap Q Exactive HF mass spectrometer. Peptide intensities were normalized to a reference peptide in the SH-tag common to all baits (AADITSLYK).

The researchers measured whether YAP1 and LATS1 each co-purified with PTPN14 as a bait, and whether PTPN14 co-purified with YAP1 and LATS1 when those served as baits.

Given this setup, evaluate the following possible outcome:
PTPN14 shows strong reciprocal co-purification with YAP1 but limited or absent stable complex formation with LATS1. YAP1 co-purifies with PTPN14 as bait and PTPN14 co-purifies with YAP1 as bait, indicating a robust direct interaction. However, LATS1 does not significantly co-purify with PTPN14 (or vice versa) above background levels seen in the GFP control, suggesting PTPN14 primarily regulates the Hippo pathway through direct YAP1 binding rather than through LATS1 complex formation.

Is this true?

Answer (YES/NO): NO